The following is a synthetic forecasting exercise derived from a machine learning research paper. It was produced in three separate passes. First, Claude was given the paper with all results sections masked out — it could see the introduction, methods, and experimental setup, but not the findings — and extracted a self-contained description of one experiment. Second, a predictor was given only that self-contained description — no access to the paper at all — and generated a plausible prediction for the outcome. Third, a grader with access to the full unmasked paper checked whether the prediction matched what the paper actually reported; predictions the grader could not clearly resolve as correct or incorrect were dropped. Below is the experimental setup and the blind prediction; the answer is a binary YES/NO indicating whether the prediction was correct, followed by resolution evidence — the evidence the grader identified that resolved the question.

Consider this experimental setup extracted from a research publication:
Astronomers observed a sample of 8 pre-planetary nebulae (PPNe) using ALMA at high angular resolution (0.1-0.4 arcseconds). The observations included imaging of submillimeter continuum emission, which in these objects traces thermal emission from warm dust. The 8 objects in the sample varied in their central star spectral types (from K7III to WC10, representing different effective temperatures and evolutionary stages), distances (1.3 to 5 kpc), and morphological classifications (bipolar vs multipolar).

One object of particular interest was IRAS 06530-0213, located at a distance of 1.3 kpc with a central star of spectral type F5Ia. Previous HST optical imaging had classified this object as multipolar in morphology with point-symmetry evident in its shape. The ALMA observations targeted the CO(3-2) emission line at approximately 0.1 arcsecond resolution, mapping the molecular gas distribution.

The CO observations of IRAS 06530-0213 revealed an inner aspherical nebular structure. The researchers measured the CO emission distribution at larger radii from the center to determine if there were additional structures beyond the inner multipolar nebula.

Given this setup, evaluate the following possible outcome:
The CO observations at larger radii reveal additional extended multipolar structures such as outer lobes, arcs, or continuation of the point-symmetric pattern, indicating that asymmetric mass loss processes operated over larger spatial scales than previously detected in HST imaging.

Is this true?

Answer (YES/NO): NO